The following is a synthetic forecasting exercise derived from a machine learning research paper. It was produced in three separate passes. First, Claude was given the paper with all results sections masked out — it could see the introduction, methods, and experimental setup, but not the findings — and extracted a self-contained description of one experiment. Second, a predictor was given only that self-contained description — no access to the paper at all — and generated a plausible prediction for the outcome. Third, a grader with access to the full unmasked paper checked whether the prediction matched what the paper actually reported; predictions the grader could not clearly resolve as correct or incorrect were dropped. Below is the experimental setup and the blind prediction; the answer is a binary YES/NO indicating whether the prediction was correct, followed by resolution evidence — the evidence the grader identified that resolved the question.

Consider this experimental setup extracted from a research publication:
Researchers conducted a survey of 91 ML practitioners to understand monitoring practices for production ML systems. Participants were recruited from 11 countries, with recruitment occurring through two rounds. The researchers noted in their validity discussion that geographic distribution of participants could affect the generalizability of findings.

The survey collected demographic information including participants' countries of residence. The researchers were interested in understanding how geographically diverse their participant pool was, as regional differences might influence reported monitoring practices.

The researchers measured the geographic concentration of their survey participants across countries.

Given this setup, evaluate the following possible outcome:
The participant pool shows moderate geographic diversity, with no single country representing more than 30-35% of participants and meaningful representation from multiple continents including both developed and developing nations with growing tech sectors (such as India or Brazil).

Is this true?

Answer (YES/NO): NO